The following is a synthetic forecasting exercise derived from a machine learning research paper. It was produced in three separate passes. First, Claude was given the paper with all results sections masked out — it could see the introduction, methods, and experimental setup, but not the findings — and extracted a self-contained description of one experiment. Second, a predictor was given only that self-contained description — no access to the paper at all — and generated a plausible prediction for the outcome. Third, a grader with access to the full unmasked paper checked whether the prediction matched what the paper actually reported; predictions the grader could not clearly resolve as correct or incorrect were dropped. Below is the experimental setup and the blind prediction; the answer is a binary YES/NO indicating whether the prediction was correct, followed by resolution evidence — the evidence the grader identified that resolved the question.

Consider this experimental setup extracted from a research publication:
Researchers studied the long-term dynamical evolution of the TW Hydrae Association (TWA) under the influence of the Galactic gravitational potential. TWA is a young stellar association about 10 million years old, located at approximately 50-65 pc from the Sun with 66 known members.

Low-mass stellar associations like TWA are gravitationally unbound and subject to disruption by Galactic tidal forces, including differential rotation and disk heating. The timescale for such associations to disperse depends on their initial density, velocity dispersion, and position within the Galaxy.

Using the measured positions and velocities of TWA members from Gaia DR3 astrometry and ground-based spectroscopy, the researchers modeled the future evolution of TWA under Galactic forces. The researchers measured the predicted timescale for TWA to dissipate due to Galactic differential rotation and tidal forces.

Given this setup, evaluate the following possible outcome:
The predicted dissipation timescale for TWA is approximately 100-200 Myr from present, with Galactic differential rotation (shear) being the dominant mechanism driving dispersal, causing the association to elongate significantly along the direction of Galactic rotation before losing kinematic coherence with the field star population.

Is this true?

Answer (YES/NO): NO